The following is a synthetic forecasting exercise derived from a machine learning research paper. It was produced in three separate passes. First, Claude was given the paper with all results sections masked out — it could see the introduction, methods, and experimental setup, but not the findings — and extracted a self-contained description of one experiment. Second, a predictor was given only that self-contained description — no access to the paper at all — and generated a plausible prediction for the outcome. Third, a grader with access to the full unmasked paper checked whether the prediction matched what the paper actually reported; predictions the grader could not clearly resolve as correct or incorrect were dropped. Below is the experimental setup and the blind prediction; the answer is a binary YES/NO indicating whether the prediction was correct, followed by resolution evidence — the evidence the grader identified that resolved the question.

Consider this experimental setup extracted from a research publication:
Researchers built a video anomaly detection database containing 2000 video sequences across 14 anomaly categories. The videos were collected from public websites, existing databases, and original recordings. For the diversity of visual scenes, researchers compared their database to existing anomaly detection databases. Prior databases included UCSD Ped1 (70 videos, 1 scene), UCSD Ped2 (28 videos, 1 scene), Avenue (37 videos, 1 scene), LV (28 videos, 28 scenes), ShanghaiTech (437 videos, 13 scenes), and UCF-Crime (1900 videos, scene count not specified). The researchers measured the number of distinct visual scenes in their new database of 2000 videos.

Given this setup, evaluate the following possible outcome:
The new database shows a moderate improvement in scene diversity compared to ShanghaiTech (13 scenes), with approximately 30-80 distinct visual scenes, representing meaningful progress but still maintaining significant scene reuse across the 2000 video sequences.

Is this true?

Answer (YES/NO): NO